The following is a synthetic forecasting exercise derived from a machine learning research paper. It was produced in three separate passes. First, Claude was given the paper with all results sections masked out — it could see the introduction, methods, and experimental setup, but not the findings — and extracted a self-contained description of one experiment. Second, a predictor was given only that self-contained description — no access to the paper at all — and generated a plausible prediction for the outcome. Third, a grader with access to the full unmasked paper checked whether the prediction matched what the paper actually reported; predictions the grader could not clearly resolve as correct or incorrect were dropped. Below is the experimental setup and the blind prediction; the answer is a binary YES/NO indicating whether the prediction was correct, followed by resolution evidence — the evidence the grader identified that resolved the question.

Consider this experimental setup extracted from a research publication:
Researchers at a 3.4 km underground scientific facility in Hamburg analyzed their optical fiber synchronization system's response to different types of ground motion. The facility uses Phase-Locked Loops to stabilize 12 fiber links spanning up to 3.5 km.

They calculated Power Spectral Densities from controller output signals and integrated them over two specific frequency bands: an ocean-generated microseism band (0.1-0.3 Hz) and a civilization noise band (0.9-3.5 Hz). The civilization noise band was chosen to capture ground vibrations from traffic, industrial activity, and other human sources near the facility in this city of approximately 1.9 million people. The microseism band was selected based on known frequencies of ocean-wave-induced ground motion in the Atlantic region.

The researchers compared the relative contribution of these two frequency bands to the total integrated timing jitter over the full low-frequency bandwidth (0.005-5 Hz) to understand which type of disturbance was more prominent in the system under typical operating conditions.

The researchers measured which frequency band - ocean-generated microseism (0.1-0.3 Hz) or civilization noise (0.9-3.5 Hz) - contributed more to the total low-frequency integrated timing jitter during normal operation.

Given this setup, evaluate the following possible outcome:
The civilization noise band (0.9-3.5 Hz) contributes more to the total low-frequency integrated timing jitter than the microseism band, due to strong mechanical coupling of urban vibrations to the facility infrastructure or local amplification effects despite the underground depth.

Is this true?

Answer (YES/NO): NO